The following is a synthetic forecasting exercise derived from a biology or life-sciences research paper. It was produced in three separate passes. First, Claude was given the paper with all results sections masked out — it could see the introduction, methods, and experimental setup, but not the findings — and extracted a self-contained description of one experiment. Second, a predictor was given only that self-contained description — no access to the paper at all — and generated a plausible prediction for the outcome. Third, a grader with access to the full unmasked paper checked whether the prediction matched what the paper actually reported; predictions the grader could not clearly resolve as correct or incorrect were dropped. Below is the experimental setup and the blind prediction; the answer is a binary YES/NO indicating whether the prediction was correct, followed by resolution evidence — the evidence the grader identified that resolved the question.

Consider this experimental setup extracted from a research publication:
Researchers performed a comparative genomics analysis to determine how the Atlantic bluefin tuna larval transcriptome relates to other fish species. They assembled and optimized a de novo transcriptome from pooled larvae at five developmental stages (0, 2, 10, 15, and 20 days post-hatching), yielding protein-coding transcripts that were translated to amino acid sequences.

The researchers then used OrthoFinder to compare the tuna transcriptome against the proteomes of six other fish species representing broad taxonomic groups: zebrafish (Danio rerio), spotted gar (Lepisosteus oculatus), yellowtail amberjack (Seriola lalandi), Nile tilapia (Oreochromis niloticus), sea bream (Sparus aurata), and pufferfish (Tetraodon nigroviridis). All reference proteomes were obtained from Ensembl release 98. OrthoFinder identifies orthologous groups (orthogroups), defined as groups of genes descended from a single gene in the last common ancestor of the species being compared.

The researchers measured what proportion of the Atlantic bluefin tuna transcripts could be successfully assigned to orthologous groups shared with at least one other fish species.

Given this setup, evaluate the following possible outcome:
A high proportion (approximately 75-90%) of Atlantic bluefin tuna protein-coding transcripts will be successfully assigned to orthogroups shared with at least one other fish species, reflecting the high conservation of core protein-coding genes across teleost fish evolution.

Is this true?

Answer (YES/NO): YES